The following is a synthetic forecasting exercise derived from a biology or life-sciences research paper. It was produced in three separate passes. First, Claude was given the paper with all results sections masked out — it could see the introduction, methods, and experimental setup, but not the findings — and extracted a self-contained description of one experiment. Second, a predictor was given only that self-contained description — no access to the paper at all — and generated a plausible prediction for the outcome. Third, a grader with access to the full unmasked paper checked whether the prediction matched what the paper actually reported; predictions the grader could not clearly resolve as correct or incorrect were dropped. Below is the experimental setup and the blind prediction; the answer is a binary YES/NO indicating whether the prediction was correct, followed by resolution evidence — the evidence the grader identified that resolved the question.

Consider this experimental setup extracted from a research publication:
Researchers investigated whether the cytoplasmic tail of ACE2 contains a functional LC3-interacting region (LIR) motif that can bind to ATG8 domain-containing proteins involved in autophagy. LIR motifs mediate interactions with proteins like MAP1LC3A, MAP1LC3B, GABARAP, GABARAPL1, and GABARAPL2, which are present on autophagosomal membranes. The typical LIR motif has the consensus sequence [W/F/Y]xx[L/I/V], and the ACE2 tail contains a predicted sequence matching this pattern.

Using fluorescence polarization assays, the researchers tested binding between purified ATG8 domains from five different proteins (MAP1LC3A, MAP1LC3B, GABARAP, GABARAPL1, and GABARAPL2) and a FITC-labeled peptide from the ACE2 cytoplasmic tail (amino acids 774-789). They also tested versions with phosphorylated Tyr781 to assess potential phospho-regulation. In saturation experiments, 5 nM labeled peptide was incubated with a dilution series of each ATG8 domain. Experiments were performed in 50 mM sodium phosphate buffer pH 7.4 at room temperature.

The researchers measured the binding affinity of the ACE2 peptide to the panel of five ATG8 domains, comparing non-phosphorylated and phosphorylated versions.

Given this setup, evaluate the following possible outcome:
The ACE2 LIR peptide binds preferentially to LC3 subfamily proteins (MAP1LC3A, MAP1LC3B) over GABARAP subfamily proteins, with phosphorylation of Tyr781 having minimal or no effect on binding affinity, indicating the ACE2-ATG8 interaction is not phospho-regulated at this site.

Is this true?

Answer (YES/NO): NO